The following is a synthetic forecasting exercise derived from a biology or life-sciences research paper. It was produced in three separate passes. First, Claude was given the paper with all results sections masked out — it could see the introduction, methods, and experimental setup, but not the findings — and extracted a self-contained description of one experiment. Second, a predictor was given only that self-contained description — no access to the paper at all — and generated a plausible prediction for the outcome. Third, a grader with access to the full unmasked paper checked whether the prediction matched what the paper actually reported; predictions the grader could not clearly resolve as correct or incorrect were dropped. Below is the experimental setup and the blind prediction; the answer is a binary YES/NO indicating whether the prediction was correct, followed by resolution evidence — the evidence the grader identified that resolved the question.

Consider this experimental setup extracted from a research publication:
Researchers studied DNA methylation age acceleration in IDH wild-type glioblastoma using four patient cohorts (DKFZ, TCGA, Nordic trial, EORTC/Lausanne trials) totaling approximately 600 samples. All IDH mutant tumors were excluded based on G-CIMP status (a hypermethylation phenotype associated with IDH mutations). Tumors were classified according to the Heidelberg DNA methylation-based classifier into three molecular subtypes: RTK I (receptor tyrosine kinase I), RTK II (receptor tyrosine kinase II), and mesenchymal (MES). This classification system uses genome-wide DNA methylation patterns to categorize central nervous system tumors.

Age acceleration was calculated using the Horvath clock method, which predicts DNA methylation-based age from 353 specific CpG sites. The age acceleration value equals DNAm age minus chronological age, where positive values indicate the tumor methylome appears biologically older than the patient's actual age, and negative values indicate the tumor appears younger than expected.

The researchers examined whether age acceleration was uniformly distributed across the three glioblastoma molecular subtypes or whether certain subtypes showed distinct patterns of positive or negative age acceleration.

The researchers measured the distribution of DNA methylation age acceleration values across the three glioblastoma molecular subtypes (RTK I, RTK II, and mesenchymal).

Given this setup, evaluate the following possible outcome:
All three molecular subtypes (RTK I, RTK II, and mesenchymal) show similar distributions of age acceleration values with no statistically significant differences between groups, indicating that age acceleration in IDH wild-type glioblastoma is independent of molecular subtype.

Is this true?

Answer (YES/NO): NO